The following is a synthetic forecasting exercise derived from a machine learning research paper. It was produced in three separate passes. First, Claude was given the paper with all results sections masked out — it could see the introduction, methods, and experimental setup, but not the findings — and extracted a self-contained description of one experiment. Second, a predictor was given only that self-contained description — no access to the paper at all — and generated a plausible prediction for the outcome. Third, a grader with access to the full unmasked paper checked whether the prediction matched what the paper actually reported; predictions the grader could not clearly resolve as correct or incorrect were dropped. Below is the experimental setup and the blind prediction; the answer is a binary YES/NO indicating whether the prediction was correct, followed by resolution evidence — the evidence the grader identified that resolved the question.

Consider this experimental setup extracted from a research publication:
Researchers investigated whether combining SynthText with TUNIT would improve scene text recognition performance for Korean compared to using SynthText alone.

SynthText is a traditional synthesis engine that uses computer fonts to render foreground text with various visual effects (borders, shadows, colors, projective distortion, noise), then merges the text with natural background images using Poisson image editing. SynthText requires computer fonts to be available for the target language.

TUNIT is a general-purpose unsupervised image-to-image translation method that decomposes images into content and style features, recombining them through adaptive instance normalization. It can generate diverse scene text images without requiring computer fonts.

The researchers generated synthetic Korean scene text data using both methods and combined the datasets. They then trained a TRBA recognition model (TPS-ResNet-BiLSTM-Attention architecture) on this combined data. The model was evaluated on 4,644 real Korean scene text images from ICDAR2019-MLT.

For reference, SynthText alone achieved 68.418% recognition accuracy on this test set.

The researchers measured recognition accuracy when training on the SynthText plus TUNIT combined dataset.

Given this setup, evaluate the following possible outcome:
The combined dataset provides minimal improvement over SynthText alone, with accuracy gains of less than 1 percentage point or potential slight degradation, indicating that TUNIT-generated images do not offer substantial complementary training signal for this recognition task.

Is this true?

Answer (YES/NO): YES